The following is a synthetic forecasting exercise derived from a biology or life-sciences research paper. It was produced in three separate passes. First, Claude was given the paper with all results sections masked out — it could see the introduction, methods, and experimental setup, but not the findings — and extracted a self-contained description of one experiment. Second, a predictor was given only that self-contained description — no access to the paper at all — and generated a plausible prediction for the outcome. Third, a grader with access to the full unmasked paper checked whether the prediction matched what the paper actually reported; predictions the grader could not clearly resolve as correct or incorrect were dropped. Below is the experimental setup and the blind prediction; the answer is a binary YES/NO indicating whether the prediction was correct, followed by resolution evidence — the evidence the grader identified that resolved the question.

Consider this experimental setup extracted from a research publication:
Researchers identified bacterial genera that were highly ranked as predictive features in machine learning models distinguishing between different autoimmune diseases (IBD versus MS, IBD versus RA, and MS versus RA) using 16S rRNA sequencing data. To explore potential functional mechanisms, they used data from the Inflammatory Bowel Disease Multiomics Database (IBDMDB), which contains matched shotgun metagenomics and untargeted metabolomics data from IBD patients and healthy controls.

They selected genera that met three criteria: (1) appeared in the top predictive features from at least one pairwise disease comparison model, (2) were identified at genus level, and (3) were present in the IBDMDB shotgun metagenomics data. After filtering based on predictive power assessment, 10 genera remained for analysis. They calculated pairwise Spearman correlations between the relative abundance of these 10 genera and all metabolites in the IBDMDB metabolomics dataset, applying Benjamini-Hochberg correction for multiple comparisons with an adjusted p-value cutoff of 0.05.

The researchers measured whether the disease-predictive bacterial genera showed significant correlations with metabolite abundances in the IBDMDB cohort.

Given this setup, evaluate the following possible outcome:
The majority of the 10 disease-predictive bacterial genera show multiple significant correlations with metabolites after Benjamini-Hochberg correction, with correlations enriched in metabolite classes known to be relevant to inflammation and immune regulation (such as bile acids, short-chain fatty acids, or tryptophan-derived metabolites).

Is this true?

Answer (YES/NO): YES